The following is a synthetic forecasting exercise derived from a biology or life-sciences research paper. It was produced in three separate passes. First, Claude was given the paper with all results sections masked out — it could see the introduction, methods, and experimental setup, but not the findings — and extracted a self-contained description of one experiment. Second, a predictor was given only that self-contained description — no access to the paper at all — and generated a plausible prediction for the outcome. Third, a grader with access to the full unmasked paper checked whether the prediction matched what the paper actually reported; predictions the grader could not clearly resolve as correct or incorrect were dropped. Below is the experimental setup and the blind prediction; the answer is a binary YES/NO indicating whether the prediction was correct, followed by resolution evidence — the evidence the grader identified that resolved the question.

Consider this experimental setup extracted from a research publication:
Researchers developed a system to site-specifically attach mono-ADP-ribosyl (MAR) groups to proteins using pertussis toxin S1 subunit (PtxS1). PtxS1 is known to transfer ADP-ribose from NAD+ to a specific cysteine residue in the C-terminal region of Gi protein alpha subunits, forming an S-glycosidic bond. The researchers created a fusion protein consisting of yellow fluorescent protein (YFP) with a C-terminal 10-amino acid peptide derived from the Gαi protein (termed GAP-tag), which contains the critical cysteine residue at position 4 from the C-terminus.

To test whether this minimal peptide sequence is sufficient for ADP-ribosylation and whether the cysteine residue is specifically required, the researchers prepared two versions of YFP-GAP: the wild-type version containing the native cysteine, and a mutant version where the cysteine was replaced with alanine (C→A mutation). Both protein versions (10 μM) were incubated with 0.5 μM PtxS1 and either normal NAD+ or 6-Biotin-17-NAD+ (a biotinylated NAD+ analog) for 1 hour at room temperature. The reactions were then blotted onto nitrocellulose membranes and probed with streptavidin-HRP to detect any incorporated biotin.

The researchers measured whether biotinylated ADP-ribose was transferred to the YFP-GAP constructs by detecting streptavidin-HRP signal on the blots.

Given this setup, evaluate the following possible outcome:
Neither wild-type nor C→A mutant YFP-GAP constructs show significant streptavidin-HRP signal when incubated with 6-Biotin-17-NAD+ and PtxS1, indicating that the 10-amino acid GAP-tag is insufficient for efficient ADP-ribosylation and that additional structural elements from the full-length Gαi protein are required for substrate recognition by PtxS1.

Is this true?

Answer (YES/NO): NO